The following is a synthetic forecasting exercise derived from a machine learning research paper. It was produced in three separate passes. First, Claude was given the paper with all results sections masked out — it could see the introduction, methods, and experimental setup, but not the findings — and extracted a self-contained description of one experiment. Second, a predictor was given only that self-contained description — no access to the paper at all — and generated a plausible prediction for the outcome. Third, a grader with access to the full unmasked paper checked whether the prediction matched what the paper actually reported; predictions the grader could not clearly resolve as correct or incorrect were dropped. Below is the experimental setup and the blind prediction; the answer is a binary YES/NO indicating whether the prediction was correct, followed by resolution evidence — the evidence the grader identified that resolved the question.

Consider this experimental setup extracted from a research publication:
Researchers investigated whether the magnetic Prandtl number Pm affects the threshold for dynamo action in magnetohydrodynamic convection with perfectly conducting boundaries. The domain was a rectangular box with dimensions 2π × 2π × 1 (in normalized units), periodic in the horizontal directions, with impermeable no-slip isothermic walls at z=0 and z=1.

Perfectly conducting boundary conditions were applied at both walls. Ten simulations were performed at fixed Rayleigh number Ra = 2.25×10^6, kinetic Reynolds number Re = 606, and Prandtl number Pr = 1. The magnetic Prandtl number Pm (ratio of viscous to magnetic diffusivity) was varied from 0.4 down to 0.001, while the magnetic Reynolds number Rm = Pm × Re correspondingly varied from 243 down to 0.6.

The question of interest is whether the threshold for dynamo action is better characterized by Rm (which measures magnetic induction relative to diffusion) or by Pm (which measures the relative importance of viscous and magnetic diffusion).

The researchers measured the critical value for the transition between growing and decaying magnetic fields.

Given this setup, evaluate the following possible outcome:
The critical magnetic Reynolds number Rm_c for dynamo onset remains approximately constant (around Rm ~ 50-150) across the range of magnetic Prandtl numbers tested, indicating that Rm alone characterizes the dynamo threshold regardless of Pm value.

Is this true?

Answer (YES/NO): NO